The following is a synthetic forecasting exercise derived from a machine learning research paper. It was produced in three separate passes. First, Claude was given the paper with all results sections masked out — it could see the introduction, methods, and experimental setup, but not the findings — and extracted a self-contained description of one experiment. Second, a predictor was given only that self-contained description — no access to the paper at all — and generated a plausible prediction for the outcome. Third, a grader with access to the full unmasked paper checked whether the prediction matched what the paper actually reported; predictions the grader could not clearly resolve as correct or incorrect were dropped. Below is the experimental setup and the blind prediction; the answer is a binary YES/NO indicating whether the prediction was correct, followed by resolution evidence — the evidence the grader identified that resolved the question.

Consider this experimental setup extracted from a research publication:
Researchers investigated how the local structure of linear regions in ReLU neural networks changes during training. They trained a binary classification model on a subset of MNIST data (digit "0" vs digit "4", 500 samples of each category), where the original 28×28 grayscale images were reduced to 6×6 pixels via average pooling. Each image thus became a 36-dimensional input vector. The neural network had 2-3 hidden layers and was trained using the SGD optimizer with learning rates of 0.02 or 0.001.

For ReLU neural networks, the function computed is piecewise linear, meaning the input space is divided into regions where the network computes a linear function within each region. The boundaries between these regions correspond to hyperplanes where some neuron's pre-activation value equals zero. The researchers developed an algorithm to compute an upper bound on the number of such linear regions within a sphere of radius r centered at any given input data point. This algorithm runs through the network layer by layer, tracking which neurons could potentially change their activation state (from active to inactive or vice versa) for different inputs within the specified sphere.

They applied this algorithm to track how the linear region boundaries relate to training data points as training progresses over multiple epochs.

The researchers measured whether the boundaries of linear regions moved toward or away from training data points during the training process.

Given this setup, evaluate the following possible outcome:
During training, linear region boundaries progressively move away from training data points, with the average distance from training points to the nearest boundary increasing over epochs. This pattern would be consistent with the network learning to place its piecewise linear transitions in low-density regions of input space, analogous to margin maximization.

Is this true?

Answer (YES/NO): NO